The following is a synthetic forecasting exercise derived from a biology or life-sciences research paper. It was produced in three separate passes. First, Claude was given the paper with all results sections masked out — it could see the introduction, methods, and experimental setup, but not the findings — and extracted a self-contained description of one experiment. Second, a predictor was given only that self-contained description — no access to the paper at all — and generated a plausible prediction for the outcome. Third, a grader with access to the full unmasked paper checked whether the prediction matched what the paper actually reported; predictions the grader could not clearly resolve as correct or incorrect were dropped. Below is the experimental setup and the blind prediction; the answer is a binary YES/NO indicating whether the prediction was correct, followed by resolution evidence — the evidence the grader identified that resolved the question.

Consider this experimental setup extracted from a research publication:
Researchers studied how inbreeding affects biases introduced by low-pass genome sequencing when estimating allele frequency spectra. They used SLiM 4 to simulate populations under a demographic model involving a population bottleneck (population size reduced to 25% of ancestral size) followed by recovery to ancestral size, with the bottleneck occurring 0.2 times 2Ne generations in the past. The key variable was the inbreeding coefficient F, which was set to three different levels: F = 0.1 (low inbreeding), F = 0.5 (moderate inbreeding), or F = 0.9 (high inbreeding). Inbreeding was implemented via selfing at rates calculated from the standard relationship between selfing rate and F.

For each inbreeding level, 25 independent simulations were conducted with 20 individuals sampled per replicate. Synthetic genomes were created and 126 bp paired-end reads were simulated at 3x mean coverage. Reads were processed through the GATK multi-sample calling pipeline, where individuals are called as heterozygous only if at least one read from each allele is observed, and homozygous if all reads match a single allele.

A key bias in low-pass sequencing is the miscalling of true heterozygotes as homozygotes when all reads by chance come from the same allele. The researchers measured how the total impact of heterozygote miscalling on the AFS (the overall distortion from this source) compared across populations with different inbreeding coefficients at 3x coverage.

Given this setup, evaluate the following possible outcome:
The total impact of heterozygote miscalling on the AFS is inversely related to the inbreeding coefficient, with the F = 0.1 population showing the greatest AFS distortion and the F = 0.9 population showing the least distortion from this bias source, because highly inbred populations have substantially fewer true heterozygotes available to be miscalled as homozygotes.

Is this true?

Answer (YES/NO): YES